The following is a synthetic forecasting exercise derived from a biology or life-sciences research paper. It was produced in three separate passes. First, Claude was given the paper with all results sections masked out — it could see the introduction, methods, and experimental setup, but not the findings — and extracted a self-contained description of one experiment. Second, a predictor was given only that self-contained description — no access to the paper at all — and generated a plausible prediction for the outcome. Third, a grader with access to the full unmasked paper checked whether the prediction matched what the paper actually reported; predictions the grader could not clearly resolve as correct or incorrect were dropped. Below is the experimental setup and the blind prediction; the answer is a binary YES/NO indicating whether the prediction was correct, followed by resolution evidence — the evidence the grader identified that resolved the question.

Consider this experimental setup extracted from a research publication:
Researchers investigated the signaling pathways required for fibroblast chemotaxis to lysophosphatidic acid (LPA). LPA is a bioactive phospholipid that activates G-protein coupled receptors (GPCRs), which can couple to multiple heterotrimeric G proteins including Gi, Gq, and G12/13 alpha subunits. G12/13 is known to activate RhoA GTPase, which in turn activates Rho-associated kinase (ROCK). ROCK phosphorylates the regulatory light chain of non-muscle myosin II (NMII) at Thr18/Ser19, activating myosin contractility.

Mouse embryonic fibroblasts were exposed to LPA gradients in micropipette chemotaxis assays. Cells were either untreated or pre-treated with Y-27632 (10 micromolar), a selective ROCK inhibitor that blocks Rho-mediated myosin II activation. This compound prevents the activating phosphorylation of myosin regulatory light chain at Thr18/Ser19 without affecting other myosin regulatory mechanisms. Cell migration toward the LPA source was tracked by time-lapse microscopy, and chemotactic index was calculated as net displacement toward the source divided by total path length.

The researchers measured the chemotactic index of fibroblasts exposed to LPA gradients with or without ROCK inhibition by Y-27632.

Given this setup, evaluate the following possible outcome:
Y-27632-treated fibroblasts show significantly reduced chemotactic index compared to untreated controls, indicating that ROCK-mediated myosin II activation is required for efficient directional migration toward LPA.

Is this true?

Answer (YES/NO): YES